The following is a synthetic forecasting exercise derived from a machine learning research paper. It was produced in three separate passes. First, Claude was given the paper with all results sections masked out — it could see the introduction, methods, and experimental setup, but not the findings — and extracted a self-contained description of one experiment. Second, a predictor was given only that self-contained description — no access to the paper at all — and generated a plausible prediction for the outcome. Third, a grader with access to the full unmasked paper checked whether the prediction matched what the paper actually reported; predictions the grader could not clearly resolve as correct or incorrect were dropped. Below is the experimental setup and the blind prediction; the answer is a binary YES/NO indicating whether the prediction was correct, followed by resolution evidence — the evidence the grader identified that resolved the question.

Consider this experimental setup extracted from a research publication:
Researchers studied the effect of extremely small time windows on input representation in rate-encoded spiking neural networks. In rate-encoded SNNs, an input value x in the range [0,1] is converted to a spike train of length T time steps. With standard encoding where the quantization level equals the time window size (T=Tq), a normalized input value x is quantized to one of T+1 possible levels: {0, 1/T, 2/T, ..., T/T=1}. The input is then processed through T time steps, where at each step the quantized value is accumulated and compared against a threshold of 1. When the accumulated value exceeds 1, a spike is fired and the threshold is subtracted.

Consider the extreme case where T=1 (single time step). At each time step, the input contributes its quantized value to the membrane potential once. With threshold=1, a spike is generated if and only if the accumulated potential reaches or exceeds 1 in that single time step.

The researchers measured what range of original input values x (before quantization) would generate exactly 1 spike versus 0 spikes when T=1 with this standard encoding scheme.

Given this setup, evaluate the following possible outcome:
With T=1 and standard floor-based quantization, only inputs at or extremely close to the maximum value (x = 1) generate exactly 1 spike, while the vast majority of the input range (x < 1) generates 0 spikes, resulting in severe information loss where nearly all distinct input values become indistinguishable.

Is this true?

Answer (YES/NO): NO